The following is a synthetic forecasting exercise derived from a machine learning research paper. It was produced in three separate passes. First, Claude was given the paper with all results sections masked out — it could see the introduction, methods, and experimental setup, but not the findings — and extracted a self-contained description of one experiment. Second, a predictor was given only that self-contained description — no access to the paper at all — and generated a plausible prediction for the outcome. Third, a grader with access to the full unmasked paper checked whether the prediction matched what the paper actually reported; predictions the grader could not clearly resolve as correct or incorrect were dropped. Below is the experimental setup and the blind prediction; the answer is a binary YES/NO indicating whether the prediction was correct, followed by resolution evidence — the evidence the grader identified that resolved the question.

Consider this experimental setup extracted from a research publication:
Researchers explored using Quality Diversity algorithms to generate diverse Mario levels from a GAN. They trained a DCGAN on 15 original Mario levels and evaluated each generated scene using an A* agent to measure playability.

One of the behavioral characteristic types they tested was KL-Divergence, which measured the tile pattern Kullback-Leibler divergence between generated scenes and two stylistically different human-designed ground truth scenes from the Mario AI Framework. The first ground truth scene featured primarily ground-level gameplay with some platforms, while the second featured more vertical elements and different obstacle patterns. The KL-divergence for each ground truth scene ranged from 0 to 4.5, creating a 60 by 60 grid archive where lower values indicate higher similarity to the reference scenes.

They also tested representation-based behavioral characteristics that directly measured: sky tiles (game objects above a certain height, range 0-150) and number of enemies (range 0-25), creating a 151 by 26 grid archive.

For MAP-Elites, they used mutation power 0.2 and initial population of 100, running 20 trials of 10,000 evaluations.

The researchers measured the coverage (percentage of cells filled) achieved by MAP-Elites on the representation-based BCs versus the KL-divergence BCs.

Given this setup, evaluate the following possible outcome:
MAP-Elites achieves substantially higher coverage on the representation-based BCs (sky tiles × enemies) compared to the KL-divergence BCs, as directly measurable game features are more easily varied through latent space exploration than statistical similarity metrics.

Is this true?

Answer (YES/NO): YES